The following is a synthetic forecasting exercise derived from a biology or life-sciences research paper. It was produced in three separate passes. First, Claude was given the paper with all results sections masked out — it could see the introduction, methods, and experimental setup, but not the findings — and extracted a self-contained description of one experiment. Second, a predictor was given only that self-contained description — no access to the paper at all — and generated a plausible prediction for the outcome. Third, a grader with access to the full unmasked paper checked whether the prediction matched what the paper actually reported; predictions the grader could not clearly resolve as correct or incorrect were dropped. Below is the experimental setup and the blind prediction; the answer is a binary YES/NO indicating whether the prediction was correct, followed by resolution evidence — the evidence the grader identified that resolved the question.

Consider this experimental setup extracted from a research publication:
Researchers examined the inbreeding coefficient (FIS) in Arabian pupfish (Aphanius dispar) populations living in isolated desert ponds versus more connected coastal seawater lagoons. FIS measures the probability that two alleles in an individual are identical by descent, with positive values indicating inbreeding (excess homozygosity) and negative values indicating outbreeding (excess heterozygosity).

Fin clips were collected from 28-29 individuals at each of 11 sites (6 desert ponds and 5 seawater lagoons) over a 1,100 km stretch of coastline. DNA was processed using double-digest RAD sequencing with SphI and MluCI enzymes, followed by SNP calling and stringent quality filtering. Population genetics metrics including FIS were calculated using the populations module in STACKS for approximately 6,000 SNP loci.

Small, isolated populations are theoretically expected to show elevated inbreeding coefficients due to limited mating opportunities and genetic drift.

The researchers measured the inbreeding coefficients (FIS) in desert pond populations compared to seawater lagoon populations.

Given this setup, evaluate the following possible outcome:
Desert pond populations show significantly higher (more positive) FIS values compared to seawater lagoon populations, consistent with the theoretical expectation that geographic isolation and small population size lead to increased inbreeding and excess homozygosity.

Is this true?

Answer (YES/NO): NO